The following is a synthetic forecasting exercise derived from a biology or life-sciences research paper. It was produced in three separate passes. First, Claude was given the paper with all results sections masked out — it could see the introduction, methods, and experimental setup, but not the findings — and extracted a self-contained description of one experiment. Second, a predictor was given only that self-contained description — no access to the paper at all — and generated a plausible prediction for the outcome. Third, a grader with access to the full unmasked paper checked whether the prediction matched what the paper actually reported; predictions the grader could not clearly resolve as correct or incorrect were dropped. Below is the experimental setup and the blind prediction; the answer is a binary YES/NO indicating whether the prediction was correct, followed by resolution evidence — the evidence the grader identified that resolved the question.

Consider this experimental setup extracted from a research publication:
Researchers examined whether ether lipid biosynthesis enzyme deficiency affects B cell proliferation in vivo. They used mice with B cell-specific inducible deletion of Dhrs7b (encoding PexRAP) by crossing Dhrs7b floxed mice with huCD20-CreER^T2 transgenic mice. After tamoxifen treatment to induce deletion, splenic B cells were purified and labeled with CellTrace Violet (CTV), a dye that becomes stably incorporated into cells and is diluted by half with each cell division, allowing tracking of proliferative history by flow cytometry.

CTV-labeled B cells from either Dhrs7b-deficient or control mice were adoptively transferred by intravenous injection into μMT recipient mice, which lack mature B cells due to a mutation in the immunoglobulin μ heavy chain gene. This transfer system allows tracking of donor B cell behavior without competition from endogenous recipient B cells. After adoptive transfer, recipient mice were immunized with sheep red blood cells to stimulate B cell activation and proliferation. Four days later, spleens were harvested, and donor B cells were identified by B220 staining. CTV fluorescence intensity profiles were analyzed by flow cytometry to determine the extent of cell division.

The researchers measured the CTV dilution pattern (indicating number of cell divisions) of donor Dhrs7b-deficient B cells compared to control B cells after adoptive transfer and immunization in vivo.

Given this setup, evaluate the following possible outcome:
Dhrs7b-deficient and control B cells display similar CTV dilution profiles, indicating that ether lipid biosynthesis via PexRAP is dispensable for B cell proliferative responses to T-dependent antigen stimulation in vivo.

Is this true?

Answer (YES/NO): NO